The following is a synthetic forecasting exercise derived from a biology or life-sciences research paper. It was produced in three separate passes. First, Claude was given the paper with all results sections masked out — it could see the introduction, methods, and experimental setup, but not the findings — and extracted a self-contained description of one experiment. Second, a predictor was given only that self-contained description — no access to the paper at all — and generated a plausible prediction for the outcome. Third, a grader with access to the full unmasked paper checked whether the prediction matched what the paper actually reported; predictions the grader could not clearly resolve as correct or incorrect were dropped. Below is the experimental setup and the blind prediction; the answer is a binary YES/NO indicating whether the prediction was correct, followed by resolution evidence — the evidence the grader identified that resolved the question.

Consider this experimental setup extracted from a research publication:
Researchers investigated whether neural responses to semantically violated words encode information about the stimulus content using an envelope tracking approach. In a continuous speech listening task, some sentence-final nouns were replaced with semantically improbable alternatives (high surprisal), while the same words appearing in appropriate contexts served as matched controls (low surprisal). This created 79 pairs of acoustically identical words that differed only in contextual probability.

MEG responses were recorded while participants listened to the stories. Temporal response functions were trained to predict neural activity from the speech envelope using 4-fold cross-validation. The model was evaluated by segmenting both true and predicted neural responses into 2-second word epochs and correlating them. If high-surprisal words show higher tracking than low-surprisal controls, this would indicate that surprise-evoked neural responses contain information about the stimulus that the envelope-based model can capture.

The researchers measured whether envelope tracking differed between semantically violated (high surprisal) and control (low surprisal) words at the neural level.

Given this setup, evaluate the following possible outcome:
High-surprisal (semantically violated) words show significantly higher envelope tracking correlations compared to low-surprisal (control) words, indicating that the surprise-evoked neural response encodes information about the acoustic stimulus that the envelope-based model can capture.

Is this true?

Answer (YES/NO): YES